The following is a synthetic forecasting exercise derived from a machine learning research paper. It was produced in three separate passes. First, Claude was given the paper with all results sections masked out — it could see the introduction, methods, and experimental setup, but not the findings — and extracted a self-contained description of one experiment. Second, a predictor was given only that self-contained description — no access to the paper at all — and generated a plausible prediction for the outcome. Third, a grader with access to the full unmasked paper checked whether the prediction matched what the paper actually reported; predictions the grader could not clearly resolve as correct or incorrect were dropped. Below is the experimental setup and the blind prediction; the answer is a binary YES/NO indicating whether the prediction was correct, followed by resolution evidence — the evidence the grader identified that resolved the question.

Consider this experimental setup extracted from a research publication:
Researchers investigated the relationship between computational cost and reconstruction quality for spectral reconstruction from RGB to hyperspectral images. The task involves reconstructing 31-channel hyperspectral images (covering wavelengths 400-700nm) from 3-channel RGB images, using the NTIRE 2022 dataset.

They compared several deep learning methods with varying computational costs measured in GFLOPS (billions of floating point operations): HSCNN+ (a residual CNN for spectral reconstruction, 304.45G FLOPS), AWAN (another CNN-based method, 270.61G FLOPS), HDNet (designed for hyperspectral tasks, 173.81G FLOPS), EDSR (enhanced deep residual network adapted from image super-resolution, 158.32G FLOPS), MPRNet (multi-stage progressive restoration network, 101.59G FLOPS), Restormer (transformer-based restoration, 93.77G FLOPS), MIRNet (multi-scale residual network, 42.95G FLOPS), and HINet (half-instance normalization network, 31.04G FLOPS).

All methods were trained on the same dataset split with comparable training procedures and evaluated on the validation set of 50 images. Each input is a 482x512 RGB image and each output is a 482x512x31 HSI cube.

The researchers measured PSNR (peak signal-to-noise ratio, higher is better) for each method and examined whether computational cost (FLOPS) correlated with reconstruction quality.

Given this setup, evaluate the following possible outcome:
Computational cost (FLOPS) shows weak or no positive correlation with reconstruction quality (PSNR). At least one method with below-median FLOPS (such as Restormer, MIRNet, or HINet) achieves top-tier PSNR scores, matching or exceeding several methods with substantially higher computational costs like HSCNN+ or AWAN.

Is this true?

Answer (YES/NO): YES